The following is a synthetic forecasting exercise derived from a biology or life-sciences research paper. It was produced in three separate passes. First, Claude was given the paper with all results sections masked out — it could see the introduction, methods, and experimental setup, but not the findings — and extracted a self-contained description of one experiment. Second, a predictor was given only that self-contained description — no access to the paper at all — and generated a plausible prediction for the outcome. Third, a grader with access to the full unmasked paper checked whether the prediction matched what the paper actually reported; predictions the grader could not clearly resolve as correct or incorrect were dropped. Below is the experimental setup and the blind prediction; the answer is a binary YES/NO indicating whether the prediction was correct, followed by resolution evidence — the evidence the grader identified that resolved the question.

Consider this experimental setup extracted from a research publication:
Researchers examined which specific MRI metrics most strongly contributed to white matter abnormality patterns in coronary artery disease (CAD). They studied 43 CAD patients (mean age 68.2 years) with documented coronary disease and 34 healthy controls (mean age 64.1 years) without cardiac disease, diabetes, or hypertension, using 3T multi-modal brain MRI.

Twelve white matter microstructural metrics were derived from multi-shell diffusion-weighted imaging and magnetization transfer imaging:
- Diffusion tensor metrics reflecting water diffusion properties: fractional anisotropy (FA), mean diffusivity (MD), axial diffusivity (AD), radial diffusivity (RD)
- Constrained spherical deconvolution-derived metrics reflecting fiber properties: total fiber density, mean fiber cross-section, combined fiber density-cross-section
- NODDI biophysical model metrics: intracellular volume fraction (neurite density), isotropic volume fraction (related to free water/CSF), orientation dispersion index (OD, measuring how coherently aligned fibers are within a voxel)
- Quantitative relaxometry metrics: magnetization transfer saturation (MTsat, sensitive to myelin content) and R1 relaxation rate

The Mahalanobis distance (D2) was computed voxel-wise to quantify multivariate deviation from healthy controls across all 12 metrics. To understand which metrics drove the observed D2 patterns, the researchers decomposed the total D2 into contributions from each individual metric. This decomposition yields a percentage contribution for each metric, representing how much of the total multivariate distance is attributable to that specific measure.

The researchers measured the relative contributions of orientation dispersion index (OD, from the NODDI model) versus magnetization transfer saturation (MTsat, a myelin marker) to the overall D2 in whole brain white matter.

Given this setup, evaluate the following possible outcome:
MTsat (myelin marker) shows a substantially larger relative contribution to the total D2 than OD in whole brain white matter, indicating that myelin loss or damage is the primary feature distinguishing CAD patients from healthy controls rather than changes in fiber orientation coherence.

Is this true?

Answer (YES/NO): YES